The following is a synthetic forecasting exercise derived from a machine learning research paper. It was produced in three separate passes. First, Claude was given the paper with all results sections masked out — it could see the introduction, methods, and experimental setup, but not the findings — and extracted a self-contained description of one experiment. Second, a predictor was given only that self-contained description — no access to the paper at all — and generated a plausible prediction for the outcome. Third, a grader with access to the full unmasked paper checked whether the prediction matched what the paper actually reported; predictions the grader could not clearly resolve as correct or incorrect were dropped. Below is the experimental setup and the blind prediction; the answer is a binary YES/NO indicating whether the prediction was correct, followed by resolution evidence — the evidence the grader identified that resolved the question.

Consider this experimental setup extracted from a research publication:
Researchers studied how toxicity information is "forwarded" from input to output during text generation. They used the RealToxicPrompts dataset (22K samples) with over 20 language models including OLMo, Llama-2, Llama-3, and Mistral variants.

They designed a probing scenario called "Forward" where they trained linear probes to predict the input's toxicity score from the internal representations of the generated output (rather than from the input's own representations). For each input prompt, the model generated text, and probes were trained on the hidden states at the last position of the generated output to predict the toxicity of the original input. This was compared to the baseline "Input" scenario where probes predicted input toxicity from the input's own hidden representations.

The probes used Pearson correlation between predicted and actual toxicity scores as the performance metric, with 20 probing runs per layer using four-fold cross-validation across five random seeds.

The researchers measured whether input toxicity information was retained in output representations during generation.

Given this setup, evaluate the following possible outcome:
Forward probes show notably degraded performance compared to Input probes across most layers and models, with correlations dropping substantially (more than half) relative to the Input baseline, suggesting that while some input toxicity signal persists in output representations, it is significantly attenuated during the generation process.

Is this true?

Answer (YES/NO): NO